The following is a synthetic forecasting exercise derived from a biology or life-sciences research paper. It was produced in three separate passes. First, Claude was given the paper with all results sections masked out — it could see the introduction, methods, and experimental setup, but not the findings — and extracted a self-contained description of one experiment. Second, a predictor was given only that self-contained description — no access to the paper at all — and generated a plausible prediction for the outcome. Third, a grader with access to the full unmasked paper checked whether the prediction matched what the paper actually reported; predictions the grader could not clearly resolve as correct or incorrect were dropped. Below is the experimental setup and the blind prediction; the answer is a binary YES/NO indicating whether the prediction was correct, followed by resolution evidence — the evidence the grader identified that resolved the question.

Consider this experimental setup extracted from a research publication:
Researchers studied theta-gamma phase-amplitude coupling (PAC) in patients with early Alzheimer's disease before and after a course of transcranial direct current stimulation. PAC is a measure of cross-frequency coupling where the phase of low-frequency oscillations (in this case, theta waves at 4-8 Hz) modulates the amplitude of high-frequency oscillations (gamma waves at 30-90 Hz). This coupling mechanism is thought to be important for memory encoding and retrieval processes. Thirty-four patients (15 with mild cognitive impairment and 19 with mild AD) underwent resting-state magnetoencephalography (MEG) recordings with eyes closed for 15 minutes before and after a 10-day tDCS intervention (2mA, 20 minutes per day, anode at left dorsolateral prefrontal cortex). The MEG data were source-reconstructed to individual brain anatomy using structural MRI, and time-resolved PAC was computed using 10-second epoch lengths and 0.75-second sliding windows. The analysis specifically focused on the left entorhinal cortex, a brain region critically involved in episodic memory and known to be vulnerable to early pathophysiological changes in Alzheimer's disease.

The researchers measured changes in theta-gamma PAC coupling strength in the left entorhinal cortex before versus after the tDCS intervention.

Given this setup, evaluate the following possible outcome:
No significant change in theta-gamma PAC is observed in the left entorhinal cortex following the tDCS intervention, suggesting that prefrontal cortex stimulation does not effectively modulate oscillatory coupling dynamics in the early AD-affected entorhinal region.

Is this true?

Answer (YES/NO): NO